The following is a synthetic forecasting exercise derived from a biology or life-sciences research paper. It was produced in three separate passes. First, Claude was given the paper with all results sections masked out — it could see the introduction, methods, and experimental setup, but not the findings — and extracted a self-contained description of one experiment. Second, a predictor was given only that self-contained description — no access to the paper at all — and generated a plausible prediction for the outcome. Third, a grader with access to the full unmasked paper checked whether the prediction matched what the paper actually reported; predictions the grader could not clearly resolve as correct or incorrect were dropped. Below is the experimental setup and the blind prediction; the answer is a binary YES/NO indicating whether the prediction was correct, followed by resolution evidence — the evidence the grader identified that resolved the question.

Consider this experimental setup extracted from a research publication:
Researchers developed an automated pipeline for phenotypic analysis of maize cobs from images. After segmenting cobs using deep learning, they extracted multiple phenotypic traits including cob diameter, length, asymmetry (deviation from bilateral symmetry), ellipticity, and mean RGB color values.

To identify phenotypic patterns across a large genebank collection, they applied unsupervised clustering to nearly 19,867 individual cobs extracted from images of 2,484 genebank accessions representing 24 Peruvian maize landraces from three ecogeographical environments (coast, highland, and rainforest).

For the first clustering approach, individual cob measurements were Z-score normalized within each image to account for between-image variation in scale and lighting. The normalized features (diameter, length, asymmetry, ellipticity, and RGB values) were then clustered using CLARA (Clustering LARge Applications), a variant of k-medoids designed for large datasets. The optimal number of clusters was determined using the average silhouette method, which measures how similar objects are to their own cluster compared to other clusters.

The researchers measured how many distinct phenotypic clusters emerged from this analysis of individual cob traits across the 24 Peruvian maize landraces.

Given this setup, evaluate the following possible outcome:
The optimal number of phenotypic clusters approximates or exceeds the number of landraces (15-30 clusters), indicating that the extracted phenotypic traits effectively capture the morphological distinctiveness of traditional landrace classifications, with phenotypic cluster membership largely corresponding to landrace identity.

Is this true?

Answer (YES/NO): NO